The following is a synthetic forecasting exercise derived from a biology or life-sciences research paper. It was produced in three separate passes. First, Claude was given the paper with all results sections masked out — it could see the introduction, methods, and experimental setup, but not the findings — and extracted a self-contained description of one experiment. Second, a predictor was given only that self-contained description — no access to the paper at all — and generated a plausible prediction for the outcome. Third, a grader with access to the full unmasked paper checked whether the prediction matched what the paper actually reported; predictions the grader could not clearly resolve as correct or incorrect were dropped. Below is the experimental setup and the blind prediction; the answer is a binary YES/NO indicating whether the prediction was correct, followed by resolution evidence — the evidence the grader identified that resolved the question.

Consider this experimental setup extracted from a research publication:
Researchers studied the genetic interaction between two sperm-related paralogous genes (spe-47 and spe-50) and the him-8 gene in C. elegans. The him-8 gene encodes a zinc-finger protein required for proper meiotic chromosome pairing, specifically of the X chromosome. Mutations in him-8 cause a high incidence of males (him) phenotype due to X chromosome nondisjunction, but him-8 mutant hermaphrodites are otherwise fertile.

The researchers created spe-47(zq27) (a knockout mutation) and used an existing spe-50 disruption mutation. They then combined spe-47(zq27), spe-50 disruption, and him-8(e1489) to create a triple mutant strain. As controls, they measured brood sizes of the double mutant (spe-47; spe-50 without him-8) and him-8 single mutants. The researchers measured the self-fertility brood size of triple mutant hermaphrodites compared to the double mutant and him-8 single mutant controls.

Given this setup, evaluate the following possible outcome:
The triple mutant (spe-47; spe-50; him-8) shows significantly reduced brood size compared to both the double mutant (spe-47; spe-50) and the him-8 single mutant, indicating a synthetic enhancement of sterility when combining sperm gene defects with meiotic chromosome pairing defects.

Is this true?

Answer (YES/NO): YES